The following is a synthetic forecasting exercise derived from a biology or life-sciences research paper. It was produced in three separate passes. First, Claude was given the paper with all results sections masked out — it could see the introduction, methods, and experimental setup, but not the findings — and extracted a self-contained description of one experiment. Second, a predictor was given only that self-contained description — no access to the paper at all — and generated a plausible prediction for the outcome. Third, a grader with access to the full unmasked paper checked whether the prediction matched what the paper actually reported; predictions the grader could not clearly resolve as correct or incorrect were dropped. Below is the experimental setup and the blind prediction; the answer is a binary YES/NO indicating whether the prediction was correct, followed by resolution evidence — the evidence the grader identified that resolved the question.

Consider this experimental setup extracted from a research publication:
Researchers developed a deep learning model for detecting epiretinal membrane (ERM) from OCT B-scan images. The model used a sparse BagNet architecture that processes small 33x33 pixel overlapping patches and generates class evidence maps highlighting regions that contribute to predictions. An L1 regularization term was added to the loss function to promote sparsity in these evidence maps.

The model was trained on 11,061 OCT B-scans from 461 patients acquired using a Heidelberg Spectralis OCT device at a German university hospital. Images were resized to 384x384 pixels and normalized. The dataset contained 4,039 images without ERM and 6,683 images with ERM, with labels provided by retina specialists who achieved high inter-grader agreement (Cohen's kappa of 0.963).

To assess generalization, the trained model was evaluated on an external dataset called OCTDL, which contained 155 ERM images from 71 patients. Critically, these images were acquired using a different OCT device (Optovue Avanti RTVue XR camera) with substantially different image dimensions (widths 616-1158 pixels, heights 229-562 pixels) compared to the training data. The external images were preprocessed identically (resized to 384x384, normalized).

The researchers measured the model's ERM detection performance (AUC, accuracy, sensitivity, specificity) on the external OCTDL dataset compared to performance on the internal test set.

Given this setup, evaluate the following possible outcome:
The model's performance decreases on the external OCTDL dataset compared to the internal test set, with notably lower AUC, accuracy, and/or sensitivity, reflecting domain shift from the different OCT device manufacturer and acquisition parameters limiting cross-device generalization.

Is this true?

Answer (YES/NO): NO